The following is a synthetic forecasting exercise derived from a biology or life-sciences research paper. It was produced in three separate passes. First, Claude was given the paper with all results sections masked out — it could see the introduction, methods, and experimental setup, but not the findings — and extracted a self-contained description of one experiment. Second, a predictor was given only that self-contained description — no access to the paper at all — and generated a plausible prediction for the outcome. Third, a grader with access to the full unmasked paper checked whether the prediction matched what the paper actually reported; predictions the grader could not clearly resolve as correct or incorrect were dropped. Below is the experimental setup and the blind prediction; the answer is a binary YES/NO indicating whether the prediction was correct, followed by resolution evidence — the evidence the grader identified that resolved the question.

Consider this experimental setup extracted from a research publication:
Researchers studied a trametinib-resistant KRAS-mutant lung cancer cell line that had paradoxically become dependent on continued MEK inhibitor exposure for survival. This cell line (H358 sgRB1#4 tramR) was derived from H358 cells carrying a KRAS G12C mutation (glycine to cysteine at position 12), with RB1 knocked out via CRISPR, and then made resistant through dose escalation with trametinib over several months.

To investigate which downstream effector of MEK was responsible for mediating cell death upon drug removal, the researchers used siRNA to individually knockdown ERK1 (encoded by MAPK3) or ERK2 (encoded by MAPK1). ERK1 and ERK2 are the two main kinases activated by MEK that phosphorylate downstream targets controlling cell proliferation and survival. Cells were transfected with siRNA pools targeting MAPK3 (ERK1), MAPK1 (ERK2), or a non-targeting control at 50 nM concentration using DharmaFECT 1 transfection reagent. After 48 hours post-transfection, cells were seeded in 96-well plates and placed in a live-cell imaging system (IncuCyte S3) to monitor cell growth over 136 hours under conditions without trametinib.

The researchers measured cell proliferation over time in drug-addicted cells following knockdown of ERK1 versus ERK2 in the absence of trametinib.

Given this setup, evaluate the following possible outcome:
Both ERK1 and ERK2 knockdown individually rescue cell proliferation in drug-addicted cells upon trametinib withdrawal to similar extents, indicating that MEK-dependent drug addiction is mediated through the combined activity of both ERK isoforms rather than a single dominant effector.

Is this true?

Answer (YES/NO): NO